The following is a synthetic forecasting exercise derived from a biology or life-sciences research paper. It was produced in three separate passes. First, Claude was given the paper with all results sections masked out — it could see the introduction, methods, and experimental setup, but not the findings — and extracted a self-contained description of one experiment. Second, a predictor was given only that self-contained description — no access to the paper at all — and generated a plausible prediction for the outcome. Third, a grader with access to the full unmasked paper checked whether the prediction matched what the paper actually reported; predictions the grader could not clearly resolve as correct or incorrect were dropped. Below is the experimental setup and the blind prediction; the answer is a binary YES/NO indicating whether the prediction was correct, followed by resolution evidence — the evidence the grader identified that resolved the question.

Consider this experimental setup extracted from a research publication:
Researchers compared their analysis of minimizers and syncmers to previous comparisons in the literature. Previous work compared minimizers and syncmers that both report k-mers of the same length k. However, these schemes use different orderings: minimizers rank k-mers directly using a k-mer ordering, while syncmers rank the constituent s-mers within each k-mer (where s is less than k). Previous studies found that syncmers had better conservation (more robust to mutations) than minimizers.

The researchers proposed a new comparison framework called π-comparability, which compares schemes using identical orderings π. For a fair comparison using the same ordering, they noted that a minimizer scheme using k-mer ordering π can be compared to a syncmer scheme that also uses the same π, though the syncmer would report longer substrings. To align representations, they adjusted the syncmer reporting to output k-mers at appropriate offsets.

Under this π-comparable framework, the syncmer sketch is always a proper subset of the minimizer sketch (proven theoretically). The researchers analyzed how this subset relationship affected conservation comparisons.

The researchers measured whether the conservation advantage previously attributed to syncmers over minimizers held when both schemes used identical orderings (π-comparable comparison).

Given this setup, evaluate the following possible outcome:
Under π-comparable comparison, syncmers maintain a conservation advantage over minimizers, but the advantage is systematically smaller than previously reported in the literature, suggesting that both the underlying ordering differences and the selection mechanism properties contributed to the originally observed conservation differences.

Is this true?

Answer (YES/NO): NO